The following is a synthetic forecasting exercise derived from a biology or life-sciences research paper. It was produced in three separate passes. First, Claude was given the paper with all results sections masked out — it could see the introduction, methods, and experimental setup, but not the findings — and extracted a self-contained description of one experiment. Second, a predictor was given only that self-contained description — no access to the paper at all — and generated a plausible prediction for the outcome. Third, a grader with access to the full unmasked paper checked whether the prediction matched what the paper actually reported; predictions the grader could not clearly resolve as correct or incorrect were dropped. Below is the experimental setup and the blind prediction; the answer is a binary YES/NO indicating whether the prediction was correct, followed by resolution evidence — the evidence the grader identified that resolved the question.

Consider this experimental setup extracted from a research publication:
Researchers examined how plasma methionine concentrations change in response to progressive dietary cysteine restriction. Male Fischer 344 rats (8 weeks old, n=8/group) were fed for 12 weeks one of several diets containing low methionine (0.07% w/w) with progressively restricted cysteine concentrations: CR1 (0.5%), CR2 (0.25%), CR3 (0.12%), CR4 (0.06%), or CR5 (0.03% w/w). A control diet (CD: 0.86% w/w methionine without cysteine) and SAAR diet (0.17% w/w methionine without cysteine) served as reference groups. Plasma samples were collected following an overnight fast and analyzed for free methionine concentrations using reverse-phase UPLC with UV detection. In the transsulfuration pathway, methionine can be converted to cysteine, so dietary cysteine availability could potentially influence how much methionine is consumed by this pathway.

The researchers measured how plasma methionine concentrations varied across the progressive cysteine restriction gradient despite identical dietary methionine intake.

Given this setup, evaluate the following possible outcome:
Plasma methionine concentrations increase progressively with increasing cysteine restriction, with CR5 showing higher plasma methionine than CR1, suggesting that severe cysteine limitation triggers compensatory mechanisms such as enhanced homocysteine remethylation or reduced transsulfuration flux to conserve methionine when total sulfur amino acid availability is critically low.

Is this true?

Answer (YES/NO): NO